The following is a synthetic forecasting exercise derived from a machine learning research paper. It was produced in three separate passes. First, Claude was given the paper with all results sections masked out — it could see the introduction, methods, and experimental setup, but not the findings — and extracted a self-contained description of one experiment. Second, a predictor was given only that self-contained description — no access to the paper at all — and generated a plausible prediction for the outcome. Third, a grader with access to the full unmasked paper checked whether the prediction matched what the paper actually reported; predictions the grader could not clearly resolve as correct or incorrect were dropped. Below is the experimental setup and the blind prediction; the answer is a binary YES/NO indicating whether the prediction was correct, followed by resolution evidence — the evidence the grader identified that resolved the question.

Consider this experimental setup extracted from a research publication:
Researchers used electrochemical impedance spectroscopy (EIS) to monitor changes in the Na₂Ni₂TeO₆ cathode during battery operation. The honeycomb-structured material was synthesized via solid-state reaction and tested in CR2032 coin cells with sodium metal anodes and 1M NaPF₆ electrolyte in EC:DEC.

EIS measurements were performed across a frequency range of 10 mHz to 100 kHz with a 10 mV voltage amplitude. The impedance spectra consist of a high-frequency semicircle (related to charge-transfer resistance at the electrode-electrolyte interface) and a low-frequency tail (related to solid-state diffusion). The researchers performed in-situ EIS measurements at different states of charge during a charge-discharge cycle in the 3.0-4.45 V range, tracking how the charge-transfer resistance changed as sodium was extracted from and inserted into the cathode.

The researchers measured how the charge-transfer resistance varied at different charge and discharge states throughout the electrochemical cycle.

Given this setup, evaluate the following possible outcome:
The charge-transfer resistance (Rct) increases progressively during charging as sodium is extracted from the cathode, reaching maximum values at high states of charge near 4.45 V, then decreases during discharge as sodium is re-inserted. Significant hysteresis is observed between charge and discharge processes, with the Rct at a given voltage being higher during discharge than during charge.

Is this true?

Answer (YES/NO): NO